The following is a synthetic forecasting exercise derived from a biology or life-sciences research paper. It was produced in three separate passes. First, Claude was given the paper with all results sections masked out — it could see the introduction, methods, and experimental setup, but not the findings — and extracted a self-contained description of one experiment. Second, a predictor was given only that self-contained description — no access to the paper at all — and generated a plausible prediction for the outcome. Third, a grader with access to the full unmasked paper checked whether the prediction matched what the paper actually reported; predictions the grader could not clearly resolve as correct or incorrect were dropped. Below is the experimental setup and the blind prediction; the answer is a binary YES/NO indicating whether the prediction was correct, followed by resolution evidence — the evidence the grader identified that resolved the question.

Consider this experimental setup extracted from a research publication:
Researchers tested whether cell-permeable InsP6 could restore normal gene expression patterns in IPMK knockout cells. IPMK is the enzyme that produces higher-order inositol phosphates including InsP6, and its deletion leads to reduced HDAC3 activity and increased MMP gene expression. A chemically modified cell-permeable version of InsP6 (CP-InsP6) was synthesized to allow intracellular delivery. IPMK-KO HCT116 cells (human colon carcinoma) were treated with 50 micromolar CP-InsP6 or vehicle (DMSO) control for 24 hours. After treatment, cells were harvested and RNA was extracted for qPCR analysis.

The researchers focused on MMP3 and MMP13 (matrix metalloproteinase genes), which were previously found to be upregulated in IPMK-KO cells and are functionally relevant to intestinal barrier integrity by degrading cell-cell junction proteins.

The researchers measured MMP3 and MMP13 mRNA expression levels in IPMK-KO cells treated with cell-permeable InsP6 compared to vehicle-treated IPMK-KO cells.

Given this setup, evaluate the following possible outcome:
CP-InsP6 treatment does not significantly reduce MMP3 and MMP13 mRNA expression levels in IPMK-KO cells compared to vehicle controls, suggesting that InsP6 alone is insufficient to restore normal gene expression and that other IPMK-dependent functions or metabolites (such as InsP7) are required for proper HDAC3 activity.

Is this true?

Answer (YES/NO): NO